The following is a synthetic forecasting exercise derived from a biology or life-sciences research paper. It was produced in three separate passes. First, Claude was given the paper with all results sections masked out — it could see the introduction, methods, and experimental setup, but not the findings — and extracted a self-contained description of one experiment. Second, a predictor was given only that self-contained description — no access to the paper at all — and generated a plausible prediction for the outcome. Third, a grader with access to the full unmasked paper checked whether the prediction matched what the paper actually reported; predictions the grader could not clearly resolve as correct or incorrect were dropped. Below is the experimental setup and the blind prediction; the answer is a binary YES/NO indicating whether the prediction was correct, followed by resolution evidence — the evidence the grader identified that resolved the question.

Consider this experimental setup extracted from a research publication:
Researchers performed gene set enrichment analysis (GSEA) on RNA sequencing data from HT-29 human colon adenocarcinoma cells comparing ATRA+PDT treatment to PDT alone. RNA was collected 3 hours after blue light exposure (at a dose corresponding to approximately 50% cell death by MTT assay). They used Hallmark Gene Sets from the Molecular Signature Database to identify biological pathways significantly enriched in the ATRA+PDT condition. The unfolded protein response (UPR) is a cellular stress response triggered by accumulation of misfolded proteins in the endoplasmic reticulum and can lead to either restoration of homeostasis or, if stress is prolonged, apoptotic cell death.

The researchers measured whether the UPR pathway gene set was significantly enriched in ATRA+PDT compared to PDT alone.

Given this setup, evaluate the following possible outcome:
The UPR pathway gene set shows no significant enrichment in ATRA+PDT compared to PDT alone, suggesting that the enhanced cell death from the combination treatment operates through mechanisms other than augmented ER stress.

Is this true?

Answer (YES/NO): NO